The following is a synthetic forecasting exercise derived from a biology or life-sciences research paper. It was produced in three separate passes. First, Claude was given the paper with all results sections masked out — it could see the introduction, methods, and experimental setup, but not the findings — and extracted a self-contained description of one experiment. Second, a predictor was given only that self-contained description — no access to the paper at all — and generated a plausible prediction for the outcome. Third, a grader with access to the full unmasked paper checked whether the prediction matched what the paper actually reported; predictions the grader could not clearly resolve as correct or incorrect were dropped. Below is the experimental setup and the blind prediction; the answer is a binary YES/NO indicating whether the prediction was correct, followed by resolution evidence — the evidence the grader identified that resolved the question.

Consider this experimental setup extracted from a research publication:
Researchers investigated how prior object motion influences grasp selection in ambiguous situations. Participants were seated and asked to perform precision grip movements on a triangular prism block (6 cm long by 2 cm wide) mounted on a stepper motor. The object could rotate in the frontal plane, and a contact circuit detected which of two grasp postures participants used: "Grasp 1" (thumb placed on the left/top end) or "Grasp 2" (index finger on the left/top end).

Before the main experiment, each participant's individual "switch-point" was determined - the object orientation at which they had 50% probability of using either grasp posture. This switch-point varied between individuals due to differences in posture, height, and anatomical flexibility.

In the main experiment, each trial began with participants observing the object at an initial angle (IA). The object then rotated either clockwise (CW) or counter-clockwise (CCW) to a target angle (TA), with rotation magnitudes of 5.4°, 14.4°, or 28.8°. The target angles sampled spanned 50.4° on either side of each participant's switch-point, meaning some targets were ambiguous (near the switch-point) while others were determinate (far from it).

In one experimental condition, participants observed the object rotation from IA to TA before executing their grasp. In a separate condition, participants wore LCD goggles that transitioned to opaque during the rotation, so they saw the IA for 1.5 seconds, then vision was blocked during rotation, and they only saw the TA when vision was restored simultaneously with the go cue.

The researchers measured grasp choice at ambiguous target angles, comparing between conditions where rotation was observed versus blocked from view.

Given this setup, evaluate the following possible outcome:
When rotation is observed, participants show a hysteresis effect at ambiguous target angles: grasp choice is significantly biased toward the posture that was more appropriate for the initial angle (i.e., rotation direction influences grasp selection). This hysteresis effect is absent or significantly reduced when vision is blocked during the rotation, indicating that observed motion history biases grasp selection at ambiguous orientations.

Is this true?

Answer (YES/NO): NO